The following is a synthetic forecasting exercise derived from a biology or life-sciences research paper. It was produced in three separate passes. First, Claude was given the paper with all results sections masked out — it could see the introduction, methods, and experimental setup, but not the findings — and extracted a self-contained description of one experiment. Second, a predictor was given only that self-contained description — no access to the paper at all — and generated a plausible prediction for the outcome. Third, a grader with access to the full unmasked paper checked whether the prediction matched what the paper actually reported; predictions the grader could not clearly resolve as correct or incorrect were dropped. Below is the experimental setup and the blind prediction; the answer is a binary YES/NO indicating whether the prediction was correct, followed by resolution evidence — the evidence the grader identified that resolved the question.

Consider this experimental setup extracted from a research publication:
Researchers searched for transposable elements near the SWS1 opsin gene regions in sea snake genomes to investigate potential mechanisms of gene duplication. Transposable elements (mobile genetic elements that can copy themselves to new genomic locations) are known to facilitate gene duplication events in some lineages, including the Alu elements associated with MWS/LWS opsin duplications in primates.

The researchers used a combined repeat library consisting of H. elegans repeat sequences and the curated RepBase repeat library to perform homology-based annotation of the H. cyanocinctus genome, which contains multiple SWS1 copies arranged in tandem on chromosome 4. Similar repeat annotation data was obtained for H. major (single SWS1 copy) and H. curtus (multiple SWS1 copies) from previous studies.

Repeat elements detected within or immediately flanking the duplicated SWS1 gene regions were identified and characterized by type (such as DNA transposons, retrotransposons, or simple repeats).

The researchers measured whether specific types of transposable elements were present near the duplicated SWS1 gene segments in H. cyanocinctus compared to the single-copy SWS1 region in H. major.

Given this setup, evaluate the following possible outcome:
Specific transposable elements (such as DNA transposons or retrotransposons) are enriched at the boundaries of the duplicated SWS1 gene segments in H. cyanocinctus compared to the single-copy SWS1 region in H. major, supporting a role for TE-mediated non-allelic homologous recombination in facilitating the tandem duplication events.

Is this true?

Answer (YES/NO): NO